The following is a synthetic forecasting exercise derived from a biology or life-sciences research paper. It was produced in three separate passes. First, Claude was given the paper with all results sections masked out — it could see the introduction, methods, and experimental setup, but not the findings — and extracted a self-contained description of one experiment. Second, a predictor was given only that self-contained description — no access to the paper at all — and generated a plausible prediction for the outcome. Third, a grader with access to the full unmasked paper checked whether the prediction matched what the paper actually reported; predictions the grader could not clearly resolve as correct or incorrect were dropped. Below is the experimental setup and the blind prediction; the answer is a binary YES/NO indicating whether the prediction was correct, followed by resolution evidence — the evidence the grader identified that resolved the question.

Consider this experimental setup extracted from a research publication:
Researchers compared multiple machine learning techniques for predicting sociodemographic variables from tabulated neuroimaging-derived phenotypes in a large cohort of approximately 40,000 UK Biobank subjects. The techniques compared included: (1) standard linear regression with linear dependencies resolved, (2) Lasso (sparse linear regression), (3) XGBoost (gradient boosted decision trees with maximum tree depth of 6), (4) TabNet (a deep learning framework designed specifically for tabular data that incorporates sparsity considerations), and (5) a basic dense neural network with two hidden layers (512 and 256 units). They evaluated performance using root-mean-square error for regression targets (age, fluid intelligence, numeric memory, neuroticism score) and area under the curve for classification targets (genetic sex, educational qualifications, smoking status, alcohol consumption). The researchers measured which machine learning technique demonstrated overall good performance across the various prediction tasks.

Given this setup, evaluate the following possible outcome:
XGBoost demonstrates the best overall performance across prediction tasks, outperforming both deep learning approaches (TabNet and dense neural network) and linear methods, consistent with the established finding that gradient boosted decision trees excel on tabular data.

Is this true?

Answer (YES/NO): NO